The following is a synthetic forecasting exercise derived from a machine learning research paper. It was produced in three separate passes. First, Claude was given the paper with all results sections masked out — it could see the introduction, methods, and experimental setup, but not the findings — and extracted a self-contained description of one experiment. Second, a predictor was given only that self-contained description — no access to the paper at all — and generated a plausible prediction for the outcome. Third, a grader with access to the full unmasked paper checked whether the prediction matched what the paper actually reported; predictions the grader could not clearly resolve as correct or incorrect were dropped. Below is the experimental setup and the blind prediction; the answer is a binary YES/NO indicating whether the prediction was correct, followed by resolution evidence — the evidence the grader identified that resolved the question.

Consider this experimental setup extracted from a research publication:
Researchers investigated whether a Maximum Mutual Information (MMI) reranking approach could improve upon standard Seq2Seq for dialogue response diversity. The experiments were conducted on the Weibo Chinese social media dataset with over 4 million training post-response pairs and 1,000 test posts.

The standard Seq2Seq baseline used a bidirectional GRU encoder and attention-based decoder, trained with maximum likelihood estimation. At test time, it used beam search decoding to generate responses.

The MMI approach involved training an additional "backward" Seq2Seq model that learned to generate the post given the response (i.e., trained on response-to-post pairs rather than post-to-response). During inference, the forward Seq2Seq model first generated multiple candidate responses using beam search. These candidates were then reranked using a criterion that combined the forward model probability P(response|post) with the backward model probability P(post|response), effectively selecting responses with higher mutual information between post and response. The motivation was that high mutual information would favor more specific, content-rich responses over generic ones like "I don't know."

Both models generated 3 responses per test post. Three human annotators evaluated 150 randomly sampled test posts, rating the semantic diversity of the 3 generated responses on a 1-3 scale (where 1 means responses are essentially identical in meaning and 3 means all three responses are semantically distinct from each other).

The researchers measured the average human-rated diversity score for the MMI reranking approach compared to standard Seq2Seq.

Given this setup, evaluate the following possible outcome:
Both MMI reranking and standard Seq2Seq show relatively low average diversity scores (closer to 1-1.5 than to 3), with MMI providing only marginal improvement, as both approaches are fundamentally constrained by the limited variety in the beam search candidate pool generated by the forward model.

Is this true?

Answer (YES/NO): YES